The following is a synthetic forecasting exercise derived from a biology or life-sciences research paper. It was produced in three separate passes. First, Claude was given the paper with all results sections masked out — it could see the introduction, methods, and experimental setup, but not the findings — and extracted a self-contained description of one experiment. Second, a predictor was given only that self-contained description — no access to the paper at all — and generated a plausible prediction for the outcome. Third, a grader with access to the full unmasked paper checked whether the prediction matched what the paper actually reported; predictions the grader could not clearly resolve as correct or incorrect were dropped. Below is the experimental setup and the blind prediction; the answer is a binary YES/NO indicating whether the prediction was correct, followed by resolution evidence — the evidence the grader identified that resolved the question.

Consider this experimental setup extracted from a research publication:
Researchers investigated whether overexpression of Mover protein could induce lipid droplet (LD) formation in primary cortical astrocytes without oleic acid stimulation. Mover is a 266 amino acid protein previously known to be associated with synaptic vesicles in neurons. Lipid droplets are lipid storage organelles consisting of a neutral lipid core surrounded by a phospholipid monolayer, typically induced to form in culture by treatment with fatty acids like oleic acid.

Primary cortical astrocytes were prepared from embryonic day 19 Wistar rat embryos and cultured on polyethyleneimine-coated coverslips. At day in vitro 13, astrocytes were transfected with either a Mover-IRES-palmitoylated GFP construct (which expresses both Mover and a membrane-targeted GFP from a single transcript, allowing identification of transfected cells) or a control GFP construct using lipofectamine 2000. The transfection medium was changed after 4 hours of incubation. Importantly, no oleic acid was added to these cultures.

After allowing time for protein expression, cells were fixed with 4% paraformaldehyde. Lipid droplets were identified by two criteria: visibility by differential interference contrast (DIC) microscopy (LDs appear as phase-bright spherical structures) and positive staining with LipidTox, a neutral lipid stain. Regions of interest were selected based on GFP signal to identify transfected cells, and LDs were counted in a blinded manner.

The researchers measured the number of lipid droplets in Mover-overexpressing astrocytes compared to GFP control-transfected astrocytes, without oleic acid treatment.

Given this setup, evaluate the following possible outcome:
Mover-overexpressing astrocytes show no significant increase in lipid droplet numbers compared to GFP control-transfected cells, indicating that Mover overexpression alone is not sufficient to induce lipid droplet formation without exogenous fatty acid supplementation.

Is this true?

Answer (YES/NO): NO